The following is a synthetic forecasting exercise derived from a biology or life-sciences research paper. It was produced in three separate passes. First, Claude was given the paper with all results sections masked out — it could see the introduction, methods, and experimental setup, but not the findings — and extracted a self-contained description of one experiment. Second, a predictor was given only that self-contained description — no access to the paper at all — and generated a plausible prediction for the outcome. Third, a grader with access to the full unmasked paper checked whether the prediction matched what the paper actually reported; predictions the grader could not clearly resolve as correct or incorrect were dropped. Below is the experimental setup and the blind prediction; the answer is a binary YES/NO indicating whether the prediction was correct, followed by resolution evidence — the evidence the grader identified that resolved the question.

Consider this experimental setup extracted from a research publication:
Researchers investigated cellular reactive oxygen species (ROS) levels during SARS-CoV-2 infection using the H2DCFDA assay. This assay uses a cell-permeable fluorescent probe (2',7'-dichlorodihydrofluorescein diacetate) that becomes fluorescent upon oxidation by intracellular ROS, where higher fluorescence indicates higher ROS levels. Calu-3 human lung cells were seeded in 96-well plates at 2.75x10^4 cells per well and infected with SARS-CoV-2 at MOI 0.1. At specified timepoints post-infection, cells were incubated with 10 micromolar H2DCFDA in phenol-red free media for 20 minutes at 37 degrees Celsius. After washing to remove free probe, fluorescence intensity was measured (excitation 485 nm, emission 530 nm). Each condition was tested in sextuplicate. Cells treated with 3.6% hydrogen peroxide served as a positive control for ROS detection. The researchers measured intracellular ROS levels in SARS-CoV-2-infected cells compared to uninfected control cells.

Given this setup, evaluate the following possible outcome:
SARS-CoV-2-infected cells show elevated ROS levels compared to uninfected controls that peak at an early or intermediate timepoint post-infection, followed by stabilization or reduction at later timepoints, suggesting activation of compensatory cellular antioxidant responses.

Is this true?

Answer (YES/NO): YES